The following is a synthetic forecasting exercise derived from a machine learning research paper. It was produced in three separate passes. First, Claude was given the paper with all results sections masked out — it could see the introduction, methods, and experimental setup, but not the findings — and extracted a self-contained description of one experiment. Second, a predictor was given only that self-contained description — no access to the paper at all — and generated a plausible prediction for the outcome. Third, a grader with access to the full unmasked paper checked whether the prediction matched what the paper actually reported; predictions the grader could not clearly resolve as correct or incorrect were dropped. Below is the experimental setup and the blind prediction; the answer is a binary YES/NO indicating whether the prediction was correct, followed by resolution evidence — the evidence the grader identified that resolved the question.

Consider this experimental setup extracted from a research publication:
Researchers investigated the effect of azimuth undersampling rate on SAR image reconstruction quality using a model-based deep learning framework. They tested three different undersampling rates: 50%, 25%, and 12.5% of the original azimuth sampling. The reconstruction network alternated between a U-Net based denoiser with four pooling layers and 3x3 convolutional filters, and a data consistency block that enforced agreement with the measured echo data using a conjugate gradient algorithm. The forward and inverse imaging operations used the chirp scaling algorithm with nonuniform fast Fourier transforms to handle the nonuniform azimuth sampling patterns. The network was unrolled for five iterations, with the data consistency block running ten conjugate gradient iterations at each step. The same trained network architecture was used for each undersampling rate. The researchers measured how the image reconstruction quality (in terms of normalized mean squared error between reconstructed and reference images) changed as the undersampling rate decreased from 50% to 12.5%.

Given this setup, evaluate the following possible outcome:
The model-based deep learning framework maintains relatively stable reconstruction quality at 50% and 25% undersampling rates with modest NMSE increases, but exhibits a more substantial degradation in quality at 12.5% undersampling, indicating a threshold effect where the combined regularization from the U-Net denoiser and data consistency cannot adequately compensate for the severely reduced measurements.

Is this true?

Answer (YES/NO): NO